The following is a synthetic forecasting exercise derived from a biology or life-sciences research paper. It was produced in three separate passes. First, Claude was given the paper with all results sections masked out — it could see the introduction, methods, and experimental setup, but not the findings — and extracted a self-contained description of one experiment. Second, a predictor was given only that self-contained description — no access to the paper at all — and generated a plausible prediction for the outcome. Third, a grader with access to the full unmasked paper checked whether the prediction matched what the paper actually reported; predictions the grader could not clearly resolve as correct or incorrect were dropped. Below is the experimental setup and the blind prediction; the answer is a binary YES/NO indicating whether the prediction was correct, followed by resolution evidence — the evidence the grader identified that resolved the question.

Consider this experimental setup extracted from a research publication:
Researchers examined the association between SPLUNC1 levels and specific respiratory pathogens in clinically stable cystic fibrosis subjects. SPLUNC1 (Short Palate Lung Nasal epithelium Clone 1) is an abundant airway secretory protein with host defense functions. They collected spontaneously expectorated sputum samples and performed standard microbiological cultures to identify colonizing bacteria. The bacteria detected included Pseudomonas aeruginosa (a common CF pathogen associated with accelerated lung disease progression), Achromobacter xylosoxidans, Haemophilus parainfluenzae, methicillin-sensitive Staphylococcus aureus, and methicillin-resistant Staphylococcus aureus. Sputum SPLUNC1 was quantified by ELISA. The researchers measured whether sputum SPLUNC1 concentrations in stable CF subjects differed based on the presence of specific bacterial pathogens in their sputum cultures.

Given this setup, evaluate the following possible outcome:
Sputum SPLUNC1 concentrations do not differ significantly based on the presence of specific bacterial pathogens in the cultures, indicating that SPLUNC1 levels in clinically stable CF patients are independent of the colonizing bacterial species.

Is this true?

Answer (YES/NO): YES